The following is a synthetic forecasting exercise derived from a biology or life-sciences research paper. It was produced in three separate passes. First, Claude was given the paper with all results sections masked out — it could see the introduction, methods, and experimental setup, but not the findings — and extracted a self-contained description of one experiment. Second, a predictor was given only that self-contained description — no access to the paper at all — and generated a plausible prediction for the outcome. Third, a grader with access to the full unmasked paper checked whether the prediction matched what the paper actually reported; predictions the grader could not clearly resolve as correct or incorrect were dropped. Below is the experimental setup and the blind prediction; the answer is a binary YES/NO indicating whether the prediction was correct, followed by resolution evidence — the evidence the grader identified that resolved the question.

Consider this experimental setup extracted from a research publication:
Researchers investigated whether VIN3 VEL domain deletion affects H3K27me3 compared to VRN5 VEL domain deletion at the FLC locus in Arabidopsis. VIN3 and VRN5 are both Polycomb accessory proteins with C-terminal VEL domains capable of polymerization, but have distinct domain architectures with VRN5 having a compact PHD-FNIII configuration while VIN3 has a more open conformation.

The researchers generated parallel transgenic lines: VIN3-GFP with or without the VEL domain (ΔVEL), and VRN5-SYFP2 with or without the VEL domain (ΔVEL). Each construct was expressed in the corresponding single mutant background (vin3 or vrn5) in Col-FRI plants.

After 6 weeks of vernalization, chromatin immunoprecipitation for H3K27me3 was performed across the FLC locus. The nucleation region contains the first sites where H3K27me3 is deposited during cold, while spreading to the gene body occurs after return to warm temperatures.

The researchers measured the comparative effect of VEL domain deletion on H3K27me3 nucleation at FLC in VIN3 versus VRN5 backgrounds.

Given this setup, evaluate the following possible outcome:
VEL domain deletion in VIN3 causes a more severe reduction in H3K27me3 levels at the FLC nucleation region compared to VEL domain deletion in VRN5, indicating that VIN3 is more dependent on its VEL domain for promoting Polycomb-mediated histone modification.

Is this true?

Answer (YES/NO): YES